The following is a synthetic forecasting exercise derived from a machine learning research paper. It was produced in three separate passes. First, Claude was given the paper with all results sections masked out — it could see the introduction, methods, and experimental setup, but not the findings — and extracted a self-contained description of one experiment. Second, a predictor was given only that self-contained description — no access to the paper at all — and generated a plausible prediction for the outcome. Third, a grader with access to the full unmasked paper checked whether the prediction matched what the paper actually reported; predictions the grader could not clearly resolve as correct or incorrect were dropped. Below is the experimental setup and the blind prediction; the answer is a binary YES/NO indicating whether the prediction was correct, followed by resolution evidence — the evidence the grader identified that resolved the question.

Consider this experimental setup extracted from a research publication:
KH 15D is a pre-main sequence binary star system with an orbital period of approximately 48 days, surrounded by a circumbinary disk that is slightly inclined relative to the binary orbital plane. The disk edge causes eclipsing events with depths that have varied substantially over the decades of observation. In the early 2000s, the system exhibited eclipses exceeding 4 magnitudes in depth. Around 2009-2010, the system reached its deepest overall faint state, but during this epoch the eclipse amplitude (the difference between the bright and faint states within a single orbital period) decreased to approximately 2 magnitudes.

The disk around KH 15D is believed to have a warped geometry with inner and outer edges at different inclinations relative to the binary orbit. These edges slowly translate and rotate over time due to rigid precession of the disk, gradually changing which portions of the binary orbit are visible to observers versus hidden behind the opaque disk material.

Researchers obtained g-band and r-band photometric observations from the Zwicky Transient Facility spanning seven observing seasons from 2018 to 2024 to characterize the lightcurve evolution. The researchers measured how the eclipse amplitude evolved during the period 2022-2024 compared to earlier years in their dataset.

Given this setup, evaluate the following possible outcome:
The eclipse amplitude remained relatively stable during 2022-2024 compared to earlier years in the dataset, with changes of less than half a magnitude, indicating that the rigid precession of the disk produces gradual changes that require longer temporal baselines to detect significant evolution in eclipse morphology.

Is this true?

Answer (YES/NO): NO